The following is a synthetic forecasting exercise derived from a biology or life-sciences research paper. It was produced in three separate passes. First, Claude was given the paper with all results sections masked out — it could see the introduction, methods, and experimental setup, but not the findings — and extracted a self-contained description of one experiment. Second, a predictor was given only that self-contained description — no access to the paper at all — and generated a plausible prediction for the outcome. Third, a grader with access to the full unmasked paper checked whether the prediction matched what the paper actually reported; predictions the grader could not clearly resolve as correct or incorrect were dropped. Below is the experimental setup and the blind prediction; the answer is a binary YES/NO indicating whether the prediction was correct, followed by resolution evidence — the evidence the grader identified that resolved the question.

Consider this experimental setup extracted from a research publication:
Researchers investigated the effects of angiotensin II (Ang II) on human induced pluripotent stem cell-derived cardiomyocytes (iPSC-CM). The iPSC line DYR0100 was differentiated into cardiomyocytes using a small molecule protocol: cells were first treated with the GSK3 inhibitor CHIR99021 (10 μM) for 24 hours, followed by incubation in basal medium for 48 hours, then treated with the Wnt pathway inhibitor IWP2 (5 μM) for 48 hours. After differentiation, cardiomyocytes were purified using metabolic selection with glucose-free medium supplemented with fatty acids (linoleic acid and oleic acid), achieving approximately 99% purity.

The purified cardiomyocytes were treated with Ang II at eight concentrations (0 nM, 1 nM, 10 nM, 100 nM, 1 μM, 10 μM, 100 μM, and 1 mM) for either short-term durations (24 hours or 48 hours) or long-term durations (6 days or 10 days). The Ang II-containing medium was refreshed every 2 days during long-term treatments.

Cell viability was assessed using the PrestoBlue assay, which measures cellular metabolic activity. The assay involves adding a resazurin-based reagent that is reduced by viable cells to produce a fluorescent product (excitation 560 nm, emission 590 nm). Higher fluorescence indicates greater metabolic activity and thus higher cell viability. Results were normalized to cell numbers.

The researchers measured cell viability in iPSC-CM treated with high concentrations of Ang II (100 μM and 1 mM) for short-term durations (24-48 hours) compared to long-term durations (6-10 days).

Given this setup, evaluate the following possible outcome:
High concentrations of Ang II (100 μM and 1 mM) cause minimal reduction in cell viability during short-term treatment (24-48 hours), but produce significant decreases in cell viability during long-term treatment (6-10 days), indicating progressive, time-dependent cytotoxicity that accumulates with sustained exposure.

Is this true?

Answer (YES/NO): YES